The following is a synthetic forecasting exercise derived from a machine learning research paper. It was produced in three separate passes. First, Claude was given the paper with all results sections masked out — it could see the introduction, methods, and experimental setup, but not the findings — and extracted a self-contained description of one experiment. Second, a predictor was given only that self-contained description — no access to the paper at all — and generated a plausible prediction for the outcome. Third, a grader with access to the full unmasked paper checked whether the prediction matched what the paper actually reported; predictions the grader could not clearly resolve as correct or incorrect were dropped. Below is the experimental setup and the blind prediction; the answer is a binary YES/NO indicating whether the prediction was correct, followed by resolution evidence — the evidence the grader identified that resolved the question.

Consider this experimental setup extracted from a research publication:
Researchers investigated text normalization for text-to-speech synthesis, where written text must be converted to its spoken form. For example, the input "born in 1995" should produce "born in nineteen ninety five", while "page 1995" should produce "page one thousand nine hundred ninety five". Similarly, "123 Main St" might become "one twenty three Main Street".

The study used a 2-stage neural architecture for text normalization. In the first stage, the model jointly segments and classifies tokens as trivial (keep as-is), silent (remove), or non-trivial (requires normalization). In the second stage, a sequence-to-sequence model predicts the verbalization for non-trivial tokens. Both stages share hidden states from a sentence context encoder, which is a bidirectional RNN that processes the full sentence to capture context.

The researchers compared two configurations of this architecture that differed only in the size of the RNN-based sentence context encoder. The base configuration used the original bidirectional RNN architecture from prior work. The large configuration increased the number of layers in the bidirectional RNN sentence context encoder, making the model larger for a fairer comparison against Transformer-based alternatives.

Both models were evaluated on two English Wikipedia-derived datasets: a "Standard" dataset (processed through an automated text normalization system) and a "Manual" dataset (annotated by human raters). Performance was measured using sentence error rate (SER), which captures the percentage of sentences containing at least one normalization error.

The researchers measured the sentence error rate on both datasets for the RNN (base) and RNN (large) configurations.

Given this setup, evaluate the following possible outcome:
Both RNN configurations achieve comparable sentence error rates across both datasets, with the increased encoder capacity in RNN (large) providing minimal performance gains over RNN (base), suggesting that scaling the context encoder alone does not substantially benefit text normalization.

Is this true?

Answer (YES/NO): NO